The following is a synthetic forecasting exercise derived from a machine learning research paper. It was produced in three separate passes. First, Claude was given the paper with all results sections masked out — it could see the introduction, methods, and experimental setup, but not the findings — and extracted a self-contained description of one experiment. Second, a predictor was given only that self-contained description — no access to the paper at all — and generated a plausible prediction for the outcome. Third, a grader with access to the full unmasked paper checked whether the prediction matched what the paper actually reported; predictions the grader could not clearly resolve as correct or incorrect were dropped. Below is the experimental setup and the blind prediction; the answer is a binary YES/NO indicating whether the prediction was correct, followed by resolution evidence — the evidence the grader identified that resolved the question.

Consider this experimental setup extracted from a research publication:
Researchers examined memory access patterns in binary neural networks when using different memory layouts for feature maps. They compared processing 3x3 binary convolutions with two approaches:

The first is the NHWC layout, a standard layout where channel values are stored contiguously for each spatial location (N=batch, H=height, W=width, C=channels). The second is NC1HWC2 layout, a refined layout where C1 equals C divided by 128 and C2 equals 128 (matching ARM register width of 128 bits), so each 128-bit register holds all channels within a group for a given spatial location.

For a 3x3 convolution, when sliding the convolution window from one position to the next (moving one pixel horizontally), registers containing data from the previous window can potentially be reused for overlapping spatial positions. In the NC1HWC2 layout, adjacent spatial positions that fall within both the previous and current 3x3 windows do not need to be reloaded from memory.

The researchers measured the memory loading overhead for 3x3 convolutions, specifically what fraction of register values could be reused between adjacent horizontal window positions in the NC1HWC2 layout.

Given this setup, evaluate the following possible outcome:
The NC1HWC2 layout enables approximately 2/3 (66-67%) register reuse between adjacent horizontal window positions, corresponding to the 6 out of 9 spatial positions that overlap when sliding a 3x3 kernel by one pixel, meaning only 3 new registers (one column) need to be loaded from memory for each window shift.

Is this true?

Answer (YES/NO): YES